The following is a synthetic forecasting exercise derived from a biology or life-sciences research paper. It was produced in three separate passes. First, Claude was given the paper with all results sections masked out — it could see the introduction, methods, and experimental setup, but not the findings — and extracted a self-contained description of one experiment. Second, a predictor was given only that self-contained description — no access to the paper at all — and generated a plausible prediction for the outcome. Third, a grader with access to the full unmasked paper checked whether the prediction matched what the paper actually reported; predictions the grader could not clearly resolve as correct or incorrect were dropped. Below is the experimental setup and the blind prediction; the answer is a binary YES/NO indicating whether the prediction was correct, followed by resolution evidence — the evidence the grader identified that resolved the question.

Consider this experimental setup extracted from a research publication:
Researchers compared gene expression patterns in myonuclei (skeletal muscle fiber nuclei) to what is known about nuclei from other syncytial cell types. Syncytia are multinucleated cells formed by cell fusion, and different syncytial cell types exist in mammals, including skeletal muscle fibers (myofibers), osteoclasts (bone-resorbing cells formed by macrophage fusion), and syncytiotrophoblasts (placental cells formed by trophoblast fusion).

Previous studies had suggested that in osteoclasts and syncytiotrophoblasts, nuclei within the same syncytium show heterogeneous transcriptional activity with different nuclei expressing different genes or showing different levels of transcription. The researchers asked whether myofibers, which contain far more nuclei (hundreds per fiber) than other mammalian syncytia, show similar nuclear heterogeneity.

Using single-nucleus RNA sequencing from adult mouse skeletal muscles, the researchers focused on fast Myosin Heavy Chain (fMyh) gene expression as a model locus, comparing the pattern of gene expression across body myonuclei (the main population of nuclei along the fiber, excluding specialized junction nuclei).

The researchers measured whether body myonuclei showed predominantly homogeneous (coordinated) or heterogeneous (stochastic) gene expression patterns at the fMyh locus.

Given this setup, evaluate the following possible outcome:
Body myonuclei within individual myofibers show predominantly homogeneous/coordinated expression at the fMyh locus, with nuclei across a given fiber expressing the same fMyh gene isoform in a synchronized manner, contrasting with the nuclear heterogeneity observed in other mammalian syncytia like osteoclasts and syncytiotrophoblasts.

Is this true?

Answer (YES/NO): YES